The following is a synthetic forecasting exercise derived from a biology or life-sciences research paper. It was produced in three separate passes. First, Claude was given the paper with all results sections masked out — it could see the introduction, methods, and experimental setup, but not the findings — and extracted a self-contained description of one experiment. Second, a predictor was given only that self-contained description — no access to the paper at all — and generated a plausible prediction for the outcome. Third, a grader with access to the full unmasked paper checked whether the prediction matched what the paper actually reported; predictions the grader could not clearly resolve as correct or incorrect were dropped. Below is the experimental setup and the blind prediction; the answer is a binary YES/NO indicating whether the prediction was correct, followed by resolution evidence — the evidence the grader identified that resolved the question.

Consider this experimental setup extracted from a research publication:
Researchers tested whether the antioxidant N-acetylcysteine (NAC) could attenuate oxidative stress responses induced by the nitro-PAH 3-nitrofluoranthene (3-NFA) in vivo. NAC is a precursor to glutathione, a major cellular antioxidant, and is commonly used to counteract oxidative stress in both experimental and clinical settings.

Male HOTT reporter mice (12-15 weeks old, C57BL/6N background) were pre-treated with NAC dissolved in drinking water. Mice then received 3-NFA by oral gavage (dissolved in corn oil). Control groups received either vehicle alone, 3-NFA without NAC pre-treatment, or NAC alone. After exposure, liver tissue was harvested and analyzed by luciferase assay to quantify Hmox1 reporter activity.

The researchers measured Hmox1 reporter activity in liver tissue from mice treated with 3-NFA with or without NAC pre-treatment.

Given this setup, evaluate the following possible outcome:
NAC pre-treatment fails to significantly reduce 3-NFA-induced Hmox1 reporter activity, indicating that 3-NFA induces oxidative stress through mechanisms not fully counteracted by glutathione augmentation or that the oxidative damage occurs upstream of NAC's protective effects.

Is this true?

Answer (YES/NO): NO